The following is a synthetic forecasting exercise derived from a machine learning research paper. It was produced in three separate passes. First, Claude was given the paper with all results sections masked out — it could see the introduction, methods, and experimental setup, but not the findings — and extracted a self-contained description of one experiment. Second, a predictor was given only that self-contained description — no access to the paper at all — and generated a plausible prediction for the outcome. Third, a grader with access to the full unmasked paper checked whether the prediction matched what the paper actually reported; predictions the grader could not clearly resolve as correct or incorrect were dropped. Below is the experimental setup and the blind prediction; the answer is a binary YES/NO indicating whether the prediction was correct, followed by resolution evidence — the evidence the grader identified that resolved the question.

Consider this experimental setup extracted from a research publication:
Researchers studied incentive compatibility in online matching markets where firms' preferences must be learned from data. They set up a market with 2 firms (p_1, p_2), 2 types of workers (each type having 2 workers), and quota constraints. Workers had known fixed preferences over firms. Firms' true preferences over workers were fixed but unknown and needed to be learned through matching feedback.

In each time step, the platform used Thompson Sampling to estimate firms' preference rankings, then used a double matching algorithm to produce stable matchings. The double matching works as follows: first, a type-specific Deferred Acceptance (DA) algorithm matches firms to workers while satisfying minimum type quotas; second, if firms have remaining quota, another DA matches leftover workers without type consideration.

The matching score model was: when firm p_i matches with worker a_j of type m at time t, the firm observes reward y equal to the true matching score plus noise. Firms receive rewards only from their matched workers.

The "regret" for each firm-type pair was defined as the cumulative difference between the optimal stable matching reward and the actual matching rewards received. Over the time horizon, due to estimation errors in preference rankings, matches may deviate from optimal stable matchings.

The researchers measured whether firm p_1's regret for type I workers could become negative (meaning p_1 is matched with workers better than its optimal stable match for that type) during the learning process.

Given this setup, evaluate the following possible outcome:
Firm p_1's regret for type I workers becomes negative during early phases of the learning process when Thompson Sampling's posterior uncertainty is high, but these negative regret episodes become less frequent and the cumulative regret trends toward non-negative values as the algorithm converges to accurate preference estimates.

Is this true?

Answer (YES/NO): NO